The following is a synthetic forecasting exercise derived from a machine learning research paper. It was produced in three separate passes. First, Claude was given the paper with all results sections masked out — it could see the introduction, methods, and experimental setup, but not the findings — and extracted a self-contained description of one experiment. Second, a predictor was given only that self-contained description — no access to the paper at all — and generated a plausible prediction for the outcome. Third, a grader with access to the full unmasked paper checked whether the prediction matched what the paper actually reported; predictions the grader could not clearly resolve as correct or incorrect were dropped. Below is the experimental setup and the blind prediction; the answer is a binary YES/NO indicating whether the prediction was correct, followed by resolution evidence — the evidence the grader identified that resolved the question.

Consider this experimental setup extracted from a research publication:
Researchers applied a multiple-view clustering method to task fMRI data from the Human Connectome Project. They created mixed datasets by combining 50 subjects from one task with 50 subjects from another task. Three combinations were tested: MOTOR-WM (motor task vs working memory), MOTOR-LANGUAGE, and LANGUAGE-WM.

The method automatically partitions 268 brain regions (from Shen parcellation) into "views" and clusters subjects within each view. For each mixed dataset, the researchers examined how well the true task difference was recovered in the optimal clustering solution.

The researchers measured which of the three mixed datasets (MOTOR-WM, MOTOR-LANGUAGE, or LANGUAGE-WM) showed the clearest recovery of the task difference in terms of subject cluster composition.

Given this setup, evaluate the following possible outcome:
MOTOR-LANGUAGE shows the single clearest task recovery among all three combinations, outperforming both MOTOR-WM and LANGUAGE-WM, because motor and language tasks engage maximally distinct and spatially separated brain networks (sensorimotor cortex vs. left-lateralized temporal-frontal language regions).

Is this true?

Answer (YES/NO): NO